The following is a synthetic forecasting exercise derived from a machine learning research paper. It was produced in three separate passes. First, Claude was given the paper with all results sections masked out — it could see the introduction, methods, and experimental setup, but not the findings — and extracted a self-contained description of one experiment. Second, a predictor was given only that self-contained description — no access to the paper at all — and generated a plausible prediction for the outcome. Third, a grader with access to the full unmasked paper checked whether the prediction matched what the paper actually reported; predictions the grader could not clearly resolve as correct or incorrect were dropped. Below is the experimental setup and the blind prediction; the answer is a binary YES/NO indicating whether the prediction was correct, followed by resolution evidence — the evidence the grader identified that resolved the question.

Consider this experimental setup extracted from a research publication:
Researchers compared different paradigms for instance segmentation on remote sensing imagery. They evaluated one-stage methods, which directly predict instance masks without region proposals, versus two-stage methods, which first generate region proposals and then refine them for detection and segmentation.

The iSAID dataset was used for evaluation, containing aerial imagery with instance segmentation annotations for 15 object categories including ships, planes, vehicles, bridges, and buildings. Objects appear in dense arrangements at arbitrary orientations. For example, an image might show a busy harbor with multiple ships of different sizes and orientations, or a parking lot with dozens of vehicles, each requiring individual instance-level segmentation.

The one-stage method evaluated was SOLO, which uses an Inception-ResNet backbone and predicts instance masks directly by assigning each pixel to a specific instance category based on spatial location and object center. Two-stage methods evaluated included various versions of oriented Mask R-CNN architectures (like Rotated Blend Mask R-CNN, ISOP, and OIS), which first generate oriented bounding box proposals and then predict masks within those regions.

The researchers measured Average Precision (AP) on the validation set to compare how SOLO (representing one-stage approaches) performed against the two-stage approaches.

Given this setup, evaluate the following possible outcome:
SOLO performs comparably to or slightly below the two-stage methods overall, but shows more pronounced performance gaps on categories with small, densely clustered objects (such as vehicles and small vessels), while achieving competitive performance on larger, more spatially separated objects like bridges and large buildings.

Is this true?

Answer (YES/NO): NO